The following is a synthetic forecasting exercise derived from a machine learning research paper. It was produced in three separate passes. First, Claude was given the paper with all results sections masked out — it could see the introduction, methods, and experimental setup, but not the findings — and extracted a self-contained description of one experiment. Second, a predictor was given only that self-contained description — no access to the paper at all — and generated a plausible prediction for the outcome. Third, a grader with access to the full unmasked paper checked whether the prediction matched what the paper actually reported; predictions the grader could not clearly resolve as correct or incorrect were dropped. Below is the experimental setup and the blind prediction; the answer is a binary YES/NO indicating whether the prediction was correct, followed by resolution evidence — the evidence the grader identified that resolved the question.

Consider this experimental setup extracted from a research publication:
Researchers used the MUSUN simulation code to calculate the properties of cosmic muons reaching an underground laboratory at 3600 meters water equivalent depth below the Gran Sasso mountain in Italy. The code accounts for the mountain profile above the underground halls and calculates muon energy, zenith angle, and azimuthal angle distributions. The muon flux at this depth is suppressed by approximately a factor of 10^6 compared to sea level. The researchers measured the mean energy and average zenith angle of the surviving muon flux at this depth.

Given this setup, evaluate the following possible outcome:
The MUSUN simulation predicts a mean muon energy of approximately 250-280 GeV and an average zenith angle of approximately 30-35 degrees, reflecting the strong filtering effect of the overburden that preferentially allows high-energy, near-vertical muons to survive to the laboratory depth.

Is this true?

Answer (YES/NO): NO